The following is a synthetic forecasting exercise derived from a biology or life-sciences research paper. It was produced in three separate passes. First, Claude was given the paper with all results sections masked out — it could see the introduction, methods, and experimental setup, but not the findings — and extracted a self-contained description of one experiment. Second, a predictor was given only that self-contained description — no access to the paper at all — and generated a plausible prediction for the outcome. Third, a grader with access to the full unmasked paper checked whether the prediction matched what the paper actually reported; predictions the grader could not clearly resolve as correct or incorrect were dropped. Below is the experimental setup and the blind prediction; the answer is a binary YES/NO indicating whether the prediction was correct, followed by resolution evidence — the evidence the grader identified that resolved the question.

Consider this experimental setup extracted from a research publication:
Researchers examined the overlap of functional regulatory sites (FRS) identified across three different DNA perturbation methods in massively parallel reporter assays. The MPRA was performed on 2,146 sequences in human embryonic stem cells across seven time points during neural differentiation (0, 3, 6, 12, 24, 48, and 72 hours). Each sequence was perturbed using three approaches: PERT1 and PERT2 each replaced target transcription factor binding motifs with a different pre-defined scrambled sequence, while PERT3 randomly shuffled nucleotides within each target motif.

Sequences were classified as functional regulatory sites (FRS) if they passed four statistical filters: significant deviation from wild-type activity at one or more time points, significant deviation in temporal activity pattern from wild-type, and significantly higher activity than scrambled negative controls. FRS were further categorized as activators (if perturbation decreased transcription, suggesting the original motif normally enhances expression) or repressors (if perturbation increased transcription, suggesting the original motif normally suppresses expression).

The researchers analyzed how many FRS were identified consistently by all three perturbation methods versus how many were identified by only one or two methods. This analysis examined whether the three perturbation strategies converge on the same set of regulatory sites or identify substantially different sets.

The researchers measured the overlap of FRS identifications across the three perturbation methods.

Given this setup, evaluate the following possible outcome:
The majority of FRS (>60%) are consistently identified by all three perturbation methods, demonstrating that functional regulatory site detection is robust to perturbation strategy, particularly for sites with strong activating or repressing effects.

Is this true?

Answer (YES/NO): YES